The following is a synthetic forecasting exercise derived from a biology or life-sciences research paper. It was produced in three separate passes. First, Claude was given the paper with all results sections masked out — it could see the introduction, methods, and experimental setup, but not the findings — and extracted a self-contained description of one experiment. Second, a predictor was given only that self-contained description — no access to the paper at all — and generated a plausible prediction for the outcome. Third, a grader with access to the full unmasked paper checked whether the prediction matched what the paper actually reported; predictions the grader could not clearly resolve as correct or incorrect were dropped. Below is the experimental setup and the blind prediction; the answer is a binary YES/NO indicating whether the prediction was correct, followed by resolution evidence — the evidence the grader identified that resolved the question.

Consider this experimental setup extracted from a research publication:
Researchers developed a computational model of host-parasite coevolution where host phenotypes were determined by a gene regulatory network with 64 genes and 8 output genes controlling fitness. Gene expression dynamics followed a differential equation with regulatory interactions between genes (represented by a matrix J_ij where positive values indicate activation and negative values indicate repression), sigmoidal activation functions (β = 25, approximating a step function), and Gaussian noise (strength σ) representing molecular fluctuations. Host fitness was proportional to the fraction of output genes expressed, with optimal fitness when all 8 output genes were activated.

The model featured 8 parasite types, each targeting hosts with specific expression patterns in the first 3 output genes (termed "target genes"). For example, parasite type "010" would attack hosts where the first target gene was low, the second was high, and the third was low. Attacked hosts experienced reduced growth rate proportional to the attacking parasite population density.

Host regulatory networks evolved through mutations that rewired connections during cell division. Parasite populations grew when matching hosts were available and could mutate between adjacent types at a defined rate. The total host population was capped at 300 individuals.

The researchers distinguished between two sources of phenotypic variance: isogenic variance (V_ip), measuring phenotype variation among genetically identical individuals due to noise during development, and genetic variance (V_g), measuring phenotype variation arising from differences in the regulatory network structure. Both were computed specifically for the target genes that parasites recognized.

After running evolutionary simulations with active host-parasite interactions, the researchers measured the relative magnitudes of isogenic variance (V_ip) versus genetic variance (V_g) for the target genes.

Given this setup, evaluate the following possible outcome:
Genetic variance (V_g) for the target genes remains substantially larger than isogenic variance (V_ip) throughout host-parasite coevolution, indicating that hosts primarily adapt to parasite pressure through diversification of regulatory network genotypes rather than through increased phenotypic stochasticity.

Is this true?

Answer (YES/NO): NO